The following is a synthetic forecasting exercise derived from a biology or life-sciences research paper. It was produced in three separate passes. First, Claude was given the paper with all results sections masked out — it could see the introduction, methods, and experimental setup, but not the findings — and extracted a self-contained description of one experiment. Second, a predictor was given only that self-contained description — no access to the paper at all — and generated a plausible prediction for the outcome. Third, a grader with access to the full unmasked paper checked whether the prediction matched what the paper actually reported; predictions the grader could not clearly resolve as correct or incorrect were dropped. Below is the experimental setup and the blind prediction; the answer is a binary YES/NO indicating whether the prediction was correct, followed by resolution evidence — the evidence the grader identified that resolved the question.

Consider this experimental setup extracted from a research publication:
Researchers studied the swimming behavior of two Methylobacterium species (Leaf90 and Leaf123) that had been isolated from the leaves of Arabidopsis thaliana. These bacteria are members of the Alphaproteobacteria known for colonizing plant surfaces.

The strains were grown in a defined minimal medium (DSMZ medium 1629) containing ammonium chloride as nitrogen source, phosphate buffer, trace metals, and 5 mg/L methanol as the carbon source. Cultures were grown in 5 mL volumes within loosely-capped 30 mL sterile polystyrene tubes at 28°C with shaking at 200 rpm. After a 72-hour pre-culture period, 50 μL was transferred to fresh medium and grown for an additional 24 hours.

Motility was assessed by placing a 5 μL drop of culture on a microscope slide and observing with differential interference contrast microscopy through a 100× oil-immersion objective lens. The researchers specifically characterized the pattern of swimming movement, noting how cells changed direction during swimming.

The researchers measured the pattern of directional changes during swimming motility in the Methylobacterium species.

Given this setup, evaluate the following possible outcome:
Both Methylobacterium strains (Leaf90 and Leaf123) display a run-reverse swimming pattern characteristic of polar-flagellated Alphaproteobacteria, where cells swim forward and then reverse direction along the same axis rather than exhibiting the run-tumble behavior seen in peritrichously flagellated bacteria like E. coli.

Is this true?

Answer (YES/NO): YES